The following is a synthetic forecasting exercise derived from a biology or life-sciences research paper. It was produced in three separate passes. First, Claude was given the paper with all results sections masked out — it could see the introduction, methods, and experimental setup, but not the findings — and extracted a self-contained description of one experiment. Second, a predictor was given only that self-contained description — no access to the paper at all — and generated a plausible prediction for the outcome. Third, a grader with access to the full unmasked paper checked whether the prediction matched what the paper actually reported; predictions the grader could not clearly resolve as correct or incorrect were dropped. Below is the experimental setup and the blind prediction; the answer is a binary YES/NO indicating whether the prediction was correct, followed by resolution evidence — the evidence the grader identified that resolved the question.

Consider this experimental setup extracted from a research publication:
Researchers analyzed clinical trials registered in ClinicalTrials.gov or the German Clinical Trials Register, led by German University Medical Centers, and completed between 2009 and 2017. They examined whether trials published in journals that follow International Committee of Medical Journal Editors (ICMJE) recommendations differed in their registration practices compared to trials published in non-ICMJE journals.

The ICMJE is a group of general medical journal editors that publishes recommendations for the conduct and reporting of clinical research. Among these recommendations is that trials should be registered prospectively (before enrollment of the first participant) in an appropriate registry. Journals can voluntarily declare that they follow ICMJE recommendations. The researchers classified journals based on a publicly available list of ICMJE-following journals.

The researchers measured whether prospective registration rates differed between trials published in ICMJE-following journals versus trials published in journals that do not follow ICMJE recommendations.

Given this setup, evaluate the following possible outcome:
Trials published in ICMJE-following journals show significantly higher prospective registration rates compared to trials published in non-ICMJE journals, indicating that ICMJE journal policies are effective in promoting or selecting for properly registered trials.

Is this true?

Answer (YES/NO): NO